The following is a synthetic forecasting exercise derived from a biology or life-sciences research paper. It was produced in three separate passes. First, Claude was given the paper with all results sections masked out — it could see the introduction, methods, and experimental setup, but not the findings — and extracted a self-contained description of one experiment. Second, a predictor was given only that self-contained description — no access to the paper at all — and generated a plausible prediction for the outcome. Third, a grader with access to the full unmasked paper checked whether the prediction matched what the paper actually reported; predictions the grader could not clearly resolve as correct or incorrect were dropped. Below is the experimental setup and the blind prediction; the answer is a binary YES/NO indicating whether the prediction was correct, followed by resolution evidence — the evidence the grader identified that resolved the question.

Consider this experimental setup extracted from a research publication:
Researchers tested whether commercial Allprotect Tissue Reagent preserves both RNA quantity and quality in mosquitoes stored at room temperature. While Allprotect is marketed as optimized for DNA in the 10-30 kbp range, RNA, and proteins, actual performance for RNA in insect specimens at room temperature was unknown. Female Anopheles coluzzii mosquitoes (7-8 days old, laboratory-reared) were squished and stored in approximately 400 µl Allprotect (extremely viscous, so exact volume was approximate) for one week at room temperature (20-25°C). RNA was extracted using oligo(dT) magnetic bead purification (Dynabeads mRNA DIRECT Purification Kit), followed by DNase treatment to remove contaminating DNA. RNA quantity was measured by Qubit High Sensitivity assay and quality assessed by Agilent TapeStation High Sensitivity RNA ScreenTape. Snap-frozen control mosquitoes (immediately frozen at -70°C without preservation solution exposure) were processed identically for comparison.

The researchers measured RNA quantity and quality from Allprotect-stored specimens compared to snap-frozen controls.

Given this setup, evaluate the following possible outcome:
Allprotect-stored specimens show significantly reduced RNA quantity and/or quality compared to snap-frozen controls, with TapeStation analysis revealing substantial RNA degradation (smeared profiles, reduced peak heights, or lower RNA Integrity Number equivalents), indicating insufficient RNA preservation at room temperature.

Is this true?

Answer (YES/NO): NO